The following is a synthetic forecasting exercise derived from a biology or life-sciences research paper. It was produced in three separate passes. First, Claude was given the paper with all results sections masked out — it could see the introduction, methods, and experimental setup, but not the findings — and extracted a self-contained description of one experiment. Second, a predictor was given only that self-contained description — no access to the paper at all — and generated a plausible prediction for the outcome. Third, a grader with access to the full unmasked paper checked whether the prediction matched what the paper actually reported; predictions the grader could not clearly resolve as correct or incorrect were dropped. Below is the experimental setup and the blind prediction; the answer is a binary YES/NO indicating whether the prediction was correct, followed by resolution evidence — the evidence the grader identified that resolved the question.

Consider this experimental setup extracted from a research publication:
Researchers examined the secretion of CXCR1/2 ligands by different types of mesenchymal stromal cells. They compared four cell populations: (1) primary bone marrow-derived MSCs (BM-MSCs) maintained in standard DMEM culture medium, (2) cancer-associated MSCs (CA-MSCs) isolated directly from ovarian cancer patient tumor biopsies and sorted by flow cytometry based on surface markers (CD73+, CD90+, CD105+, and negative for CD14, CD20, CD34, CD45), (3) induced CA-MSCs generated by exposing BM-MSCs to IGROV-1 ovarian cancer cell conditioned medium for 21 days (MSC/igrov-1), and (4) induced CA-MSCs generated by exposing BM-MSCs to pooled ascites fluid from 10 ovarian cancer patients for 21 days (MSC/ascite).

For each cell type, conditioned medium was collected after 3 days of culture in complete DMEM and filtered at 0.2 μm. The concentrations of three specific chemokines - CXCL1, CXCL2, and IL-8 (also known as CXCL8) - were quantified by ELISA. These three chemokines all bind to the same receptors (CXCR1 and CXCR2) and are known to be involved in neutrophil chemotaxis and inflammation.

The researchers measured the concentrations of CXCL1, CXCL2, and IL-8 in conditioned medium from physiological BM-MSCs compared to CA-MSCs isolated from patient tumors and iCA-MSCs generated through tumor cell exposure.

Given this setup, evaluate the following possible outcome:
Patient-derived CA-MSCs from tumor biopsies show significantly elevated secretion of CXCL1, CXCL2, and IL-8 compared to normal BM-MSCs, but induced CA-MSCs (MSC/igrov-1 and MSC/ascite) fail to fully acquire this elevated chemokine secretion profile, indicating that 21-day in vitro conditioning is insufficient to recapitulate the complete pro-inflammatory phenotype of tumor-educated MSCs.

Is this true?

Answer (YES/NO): NO